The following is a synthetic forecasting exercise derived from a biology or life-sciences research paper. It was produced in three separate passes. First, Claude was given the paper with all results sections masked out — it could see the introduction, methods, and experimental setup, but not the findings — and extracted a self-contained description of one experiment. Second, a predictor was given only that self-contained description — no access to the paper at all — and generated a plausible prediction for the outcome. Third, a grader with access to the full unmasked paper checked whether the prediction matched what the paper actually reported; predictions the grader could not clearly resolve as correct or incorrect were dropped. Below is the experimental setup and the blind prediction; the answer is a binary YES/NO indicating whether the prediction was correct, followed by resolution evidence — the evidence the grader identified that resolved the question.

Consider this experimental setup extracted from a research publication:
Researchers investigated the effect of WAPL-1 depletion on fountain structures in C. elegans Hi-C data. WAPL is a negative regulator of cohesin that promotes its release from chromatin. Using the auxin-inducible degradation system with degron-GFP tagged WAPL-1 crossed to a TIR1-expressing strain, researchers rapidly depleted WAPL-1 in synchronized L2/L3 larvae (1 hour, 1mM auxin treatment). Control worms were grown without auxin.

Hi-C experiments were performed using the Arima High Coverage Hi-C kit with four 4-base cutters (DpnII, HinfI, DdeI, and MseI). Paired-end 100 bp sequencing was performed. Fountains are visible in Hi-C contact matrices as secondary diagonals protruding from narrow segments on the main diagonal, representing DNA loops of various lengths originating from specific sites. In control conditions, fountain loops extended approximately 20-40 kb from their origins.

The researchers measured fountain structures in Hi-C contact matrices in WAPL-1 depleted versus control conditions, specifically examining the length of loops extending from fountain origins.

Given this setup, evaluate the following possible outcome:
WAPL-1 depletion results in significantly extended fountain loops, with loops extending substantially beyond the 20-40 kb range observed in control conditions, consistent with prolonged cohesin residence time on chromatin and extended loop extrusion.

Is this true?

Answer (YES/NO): YES